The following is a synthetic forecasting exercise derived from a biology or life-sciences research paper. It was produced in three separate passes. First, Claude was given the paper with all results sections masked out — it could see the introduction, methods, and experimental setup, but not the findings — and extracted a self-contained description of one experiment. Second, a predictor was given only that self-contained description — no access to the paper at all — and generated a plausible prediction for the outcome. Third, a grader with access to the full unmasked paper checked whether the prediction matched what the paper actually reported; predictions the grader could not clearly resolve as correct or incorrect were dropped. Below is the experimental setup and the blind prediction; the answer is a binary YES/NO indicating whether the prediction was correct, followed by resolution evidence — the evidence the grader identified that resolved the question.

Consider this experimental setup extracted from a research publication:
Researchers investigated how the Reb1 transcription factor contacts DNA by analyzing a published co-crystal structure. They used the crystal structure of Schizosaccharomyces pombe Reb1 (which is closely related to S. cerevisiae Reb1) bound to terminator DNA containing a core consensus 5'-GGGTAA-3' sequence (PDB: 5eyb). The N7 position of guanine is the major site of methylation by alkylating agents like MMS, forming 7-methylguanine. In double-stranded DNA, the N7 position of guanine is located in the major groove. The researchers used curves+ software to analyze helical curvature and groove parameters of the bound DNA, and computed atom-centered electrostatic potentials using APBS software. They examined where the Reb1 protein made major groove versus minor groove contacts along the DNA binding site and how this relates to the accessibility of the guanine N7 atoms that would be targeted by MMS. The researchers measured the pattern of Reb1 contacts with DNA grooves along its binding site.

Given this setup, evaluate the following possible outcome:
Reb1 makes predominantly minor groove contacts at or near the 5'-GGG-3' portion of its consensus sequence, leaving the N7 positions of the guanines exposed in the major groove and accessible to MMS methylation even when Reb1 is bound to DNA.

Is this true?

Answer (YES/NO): NO